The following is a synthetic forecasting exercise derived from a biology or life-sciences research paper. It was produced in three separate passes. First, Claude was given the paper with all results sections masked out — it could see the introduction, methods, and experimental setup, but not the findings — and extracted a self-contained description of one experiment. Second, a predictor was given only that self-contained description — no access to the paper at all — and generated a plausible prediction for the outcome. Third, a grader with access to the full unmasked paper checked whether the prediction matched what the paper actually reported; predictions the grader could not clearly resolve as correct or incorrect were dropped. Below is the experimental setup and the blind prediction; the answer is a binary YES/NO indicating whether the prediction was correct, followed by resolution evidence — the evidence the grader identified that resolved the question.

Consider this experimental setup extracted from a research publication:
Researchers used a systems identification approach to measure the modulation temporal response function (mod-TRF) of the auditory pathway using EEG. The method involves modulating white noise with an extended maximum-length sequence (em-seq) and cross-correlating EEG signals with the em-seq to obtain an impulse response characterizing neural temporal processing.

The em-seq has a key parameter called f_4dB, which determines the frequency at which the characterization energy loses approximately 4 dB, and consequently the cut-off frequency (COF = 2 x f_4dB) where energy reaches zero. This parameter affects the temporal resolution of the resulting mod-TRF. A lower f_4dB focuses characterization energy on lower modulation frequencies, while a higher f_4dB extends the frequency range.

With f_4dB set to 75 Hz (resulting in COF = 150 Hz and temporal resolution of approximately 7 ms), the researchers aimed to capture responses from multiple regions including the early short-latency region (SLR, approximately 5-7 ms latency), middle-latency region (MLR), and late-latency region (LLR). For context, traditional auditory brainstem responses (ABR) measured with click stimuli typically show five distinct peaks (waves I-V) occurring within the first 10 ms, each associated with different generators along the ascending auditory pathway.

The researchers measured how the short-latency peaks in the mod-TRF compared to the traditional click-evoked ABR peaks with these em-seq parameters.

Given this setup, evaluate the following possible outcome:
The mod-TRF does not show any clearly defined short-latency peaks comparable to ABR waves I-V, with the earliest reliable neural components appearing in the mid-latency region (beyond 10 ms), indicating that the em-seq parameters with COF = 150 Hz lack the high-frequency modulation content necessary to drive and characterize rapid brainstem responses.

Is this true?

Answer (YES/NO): NO